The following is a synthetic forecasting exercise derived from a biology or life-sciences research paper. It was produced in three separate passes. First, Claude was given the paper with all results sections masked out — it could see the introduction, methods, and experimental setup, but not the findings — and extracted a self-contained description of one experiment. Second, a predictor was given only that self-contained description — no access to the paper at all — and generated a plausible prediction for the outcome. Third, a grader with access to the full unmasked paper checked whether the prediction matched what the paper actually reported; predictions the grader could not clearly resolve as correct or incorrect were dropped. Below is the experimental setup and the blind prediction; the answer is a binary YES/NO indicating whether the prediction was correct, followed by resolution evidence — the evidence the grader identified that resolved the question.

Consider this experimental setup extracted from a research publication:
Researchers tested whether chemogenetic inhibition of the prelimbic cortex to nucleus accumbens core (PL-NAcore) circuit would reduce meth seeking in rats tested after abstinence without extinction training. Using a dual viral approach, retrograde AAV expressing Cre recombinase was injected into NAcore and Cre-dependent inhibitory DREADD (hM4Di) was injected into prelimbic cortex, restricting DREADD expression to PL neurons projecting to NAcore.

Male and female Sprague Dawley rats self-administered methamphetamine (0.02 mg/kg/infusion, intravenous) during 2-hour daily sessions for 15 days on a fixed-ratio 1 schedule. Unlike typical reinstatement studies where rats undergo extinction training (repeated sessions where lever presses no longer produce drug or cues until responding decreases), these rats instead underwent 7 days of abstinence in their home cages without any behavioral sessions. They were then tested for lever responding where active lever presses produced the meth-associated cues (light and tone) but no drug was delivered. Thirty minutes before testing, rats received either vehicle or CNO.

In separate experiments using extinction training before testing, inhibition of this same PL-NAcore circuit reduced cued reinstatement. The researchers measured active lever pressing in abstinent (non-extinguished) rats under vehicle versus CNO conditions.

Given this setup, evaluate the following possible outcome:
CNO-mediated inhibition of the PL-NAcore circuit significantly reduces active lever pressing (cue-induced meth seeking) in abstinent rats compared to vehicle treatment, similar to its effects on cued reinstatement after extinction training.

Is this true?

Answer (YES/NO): YES